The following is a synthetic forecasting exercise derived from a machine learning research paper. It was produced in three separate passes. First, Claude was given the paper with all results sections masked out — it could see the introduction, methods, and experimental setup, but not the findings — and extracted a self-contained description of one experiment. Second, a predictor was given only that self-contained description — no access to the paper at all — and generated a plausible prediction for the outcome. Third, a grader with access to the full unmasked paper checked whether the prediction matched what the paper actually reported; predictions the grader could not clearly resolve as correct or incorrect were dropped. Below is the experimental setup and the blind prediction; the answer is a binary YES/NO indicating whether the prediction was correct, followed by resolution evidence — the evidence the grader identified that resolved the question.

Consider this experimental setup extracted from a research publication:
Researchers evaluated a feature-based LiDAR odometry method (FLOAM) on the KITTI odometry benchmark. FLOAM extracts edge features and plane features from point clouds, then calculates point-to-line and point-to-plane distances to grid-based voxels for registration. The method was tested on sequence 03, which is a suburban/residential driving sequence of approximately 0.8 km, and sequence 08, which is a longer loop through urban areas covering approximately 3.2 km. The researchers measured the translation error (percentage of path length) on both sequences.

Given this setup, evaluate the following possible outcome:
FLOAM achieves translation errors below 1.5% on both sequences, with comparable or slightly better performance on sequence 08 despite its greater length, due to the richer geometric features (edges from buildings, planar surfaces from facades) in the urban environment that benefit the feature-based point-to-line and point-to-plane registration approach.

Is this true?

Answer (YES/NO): YES